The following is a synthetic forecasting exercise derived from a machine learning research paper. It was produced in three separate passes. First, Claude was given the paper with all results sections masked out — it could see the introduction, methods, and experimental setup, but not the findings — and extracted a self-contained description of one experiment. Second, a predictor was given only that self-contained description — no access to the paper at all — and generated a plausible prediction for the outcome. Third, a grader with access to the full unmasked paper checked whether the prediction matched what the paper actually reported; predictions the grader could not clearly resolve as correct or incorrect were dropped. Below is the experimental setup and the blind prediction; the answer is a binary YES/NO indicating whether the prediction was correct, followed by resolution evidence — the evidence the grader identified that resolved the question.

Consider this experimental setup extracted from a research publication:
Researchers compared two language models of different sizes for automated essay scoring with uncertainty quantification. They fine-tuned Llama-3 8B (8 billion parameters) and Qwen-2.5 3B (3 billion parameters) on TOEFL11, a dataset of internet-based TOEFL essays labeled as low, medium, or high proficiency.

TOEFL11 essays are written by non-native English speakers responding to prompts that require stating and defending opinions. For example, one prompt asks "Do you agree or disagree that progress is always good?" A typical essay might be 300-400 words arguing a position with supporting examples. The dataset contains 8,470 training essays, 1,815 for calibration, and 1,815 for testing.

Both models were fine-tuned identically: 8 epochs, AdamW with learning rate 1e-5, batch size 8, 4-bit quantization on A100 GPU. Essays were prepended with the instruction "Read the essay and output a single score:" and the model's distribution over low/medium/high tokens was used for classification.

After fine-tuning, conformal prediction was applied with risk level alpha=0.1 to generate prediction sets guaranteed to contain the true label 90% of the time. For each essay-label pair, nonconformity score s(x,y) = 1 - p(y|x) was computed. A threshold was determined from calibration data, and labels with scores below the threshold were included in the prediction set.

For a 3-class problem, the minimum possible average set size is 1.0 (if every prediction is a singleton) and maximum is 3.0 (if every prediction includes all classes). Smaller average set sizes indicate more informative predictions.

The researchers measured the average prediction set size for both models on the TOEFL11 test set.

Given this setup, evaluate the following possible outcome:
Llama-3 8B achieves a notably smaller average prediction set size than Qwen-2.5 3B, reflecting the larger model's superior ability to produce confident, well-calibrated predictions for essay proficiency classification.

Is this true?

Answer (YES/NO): NO